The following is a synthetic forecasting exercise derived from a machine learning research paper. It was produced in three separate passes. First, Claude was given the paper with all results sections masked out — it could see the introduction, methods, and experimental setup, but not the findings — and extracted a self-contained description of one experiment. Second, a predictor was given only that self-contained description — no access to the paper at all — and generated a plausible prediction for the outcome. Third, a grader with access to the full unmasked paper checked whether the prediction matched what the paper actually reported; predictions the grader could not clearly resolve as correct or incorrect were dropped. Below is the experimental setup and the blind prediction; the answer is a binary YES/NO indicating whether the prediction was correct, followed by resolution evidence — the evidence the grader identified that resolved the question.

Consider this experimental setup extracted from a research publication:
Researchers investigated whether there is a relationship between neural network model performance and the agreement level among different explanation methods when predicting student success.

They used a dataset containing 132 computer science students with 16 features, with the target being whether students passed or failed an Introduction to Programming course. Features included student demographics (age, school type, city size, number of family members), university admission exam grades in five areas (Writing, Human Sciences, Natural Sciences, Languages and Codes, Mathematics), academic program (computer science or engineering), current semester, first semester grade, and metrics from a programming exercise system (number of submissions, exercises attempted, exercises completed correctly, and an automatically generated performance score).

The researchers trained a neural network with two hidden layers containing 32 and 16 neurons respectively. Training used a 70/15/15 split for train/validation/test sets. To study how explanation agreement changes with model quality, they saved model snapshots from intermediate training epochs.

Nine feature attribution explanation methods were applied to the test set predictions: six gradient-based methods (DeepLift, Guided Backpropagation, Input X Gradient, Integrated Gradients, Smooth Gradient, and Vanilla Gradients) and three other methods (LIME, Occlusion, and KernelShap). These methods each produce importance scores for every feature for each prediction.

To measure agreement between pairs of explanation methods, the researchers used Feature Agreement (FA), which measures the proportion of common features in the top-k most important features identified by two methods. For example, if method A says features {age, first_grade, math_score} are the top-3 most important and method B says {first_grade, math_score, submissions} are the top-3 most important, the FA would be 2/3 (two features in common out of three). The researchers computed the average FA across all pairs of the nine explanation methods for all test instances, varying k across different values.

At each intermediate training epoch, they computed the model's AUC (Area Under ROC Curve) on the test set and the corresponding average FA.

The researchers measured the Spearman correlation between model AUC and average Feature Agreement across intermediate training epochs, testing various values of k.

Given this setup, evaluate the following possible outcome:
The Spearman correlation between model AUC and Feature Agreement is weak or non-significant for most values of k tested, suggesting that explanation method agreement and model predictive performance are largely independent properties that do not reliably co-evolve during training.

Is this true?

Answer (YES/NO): NO